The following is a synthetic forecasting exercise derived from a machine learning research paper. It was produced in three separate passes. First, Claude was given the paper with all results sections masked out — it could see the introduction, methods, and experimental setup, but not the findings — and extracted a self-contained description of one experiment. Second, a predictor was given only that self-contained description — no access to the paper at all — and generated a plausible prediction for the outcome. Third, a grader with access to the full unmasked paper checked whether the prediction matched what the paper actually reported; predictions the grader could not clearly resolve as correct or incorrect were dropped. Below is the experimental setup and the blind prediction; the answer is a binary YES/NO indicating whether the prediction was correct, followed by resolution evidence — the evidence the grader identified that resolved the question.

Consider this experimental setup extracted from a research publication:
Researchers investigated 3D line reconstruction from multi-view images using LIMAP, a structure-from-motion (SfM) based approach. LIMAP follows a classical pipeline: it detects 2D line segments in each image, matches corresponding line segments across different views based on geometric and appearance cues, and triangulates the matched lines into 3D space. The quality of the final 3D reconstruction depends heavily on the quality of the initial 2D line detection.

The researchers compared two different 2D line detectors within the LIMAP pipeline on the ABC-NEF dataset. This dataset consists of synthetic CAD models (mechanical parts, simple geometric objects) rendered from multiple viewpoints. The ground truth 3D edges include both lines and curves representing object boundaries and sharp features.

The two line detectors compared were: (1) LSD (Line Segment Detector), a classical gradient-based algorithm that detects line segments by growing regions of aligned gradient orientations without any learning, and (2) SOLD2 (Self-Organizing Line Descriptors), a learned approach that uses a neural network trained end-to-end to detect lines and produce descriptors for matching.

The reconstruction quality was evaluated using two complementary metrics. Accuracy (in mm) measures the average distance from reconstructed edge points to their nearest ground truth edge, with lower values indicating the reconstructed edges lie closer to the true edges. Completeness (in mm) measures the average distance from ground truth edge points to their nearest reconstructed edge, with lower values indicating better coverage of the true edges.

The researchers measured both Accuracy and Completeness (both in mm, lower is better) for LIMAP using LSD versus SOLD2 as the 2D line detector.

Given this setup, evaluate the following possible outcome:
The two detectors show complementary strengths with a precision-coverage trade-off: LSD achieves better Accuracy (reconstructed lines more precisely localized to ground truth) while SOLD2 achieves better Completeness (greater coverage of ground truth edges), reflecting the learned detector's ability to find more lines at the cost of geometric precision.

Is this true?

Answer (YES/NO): NO